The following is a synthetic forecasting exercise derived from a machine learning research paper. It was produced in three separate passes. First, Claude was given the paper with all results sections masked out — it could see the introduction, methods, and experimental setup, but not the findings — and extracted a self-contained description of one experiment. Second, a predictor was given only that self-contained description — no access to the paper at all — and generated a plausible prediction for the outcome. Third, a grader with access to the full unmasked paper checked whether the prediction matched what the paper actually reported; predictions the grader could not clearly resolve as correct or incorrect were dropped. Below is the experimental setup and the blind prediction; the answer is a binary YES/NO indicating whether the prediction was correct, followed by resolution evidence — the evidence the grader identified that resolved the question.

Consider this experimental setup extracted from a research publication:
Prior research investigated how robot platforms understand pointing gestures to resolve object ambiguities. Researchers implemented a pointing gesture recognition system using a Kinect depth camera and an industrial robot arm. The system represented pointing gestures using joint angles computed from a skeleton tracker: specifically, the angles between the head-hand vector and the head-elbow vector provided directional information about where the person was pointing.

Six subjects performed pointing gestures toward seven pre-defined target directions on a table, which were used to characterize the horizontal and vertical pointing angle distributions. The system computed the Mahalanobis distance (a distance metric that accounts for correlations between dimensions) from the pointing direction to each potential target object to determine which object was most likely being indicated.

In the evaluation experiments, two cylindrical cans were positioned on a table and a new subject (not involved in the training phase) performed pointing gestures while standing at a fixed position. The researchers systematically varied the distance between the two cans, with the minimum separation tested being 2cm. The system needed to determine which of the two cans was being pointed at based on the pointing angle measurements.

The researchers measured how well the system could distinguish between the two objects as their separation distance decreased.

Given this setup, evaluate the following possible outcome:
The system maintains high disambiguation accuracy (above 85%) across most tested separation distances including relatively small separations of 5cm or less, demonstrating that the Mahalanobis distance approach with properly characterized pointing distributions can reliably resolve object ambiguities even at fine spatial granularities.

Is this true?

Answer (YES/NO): NO